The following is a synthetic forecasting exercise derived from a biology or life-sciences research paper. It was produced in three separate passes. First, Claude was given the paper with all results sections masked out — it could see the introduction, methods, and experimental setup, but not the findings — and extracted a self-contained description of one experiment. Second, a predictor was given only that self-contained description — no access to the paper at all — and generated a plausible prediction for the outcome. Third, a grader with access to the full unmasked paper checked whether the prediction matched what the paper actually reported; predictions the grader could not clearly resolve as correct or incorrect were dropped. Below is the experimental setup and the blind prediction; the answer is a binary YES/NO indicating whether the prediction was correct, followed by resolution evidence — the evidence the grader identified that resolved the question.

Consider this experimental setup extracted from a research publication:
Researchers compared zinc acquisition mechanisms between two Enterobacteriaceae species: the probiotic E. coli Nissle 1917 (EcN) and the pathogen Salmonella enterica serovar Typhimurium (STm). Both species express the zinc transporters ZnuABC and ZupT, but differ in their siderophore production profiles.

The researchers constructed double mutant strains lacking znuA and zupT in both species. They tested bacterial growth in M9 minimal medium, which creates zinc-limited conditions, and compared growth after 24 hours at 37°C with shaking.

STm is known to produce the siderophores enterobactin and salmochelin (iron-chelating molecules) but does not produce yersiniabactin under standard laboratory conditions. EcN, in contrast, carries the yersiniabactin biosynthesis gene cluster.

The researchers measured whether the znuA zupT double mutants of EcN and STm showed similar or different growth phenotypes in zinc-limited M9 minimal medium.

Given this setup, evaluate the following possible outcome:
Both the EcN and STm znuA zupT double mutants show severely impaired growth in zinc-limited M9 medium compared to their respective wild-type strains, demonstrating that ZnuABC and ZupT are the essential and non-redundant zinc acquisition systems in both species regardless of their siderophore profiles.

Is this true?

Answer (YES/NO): NO